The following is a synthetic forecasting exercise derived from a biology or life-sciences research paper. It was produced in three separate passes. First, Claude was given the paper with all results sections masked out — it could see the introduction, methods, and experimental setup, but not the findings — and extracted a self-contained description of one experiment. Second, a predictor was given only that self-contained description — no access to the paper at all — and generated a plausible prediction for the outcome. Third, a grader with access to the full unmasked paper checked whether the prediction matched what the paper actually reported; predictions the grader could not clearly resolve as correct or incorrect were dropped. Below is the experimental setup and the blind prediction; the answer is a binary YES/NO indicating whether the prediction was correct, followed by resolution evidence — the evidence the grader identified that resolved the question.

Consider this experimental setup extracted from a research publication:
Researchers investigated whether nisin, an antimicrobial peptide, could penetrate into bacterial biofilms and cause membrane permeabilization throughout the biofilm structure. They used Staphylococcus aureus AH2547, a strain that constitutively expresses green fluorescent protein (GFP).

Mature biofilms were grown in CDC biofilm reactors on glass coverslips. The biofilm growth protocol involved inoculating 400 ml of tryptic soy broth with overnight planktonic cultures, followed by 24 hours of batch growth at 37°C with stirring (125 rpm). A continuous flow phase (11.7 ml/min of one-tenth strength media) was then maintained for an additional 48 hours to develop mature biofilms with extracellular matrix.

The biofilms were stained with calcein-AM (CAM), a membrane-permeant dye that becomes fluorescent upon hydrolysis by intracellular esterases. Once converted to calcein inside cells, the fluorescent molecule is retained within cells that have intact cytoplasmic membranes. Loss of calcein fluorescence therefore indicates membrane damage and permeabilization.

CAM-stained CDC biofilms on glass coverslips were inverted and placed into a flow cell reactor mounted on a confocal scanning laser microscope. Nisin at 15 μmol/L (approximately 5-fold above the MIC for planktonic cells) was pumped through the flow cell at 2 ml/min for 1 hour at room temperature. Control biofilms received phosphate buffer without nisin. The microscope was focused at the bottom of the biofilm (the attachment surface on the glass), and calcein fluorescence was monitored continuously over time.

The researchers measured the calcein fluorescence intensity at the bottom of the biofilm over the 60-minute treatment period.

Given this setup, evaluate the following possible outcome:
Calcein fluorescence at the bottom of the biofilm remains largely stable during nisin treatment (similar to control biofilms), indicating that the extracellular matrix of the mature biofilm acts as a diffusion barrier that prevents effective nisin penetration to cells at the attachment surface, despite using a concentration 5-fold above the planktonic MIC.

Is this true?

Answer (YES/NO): NO